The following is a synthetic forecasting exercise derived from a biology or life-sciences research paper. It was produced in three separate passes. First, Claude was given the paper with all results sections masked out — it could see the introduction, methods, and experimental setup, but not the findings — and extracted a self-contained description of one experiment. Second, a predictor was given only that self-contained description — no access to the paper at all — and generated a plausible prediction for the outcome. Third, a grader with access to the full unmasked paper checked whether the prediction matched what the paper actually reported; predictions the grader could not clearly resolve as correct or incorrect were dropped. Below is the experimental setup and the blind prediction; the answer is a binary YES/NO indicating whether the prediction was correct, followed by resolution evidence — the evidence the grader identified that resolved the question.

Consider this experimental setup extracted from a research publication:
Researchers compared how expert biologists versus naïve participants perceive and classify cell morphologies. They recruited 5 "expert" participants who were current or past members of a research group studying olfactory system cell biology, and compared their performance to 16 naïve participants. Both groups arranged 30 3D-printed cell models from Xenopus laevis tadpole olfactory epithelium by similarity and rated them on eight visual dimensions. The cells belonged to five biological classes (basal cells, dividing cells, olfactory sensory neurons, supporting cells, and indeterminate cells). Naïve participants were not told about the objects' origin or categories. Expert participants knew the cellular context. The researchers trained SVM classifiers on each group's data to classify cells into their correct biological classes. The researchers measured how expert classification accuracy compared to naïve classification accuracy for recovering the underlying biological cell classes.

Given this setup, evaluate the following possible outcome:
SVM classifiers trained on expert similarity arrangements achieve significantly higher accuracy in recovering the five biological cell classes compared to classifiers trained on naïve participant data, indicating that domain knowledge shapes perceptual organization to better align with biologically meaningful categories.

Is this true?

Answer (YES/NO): NO